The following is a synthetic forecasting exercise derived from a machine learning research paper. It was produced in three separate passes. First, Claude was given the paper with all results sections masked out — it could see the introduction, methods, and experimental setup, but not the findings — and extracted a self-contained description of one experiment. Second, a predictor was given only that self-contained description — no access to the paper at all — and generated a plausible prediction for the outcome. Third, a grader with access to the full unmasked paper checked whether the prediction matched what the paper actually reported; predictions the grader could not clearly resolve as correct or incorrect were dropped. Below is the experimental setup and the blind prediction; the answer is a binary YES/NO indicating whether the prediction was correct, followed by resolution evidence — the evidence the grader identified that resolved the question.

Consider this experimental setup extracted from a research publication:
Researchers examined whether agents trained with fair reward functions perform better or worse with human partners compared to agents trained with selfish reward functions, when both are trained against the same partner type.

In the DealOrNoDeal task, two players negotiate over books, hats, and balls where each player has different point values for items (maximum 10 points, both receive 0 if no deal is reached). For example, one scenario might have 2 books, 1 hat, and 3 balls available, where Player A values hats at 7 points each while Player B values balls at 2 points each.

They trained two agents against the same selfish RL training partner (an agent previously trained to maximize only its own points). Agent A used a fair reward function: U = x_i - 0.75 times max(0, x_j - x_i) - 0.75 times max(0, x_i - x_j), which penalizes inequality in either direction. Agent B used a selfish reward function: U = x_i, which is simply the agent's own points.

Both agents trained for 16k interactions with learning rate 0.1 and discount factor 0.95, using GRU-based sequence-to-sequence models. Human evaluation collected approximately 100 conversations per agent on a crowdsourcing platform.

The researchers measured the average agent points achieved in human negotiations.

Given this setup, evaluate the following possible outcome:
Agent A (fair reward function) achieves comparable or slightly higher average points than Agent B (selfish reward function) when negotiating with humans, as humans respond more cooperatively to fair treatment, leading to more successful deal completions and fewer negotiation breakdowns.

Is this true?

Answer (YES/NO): NO